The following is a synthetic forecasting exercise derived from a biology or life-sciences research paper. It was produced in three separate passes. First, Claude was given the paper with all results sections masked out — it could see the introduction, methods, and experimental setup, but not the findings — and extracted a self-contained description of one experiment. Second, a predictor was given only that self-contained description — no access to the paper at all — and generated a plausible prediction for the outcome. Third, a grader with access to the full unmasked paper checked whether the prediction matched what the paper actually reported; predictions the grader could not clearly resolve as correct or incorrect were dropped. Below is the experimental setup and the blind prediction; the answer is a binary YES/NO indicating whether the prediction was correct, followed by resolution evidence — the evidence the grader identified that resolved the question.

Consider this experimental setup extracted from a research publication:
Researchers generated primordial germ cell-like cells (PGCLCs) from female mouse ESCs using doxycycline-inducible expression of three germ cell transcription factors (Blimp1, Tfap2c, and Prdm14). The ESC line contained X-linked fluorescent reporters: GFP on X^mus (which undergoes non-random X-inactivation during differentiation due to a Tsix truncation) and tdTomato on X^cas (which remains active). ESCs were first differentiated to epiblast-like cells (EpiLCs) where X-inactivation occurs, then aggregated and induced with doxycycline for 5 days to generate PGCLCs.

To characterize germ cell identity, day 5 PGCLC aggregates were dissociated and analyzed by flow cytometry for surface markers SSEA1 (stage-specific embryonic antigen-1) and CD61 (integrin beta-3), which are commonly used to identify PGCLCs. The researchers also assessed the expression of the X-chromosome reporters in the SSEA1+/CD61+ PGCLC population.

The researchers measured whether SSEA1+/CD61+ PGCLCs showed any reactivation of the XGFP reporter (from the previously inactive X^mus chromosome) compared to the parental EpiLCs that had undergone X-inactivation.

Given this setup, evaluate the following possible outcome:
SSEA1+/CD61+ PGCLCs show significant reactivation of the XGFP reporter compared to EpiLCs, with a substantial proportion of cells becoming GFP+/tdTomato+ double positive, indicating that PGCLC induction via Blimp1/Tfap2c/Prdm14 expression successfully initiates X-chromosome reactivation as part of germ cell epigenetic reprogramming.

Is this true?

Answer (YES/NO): NO